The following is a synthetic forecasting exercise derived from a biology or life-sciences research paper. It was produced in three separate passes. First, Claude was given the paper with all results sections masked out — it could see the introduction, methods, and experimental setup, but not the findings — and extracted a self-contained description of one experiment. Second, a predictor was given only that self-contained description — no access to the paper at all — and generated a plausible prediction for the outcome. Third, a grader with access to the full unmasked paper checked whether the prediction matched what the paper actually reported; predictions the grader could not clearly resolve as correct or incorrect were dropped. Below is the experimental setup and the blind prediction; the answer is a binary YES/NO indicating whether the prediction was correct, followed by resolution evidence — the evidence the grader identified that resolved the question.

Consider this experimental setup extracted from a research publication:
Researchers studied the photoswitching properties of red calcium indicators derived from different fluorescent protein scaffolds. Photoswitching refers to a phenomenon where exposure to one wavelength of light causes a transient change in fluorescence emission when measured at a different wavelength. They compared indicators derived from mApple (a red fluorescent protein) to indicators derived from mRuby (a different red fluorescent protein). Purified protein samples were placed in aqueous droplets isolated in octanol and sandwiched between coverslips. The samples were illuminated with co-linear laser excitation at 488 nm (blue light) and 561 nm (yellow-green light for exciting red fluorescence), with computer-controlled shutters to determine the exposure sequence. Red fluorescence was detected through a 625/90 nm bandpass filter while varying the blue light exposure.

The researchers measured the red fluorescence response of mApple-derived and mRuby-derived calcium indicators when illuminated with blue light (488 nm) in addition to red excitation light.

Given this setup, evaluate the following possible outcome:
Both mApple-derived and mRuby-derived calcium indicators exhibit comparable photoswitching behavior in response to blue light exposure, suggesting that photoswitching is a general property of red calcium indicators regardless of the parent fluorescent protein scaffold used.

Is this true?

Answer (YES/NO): NO